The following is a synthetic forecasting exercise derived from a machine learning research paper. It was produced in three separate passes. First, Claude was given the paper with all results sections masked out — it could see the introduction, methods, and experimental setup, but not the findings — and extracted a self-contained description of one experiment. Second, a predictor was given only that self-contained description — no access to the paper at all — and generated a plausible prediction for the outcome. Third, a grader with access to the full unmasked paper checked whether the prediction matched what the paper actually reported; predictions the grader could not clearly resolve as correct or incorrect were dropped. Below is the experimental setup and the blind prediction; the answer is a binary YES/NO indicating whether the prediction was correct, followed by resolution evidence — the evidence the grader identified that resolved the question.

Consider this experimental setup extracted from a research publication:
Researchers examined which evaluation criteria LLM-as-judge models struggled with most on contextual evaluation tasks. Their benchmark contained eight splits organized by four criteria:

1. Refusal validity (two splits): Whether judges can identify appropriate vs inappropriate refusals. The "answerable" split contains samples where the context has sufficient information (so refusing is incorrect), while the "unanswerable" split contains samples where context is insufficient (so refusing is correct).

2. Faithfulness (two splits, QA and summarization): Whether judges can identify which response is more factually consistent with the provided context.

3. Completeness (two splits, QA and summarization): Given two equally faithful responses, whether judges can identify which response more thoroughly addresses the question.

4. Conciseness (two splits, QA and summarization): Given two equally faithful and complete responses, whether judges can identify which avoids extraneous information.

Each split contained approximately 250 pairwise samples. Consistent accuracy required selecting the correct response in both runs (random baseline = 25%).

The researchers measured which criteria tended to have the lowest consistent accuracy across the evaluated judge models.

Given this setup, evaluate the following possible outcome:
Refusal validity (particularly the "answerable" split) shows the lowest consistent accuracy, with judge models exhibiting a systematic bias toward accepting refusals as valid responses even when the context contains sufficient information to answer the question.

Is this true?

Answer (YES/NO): NO